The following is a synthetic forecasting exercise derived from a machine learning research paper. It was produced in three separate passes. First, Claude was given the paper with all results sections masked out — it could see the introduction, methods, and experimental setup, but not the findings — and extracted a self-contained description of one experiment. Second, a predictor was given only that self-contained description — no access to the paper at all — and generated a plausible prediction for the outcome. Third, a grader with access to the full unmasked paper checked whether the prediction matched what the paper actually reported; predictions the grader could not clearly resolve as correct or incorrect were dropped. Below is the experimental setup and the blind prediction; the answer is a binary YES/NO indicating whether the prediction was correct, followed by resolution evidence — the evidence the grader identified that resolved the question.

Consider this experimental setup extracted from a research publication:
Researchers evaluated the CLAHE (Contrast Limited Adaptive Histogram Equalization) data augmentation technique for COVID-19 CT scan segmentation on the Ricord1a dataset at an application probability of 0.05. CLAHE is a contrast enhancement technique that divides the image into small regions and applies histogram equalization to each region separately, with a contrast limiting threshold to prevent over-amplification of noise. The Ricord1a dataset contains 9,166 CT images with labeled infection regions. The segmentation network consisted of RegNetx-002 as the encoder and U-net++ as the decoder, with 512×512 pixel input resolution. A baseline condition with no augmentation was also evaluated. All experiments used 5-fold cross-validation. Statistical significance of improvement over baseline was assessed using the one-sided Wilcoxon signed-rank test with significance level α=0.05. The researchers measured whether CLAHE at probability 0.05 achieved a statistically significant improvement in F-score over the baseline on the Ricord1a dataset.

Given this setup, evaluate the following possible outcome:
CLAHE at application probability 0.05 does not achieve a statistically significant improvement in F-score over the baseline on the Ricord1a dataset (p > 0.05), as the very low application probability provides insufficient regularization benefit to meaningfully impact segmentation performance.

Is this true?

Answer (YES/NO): NO